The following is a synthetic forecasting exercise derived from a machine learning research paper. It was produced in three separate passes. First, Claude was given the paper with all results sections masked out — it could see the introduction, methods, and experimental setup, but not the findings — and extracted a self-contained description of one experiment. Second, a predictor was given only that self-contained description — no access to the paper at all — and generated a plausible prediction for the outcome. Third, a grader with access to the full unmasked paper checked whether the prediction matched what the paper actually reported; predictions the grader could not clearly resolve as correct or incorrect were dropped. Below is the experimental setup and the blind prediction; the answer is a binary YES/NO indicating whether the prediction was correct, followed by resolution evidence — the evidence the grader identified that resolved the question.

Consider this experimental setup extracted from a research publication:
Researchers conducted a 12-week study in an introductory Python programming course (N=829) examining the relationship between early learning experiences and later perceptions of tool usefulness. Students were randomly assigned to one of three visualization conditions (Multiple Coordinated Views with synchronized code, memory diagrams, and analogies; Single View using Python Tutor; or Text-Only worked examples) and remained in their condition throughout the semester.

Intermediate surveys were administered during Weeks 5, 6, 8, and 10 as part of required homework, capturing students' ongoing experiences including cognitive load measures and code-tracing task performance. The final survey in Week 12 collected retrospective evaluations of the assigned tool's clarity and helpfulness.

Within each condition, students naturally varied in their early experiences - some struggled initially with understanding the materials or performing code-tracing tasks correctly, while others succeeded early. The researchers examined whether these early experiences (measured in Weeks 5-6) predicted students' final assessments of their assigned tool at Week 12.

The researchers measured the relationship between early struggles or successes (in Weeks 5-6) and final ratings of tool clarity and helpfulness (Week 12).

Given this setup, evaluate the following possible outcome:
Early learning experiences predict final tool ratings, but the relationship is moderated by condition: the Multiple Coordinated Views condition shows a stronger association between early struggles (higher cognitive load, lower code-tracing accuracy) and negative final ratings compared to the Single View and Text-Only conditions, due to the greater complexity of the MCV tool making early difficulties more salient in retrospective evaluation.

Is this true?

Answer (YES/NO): NO